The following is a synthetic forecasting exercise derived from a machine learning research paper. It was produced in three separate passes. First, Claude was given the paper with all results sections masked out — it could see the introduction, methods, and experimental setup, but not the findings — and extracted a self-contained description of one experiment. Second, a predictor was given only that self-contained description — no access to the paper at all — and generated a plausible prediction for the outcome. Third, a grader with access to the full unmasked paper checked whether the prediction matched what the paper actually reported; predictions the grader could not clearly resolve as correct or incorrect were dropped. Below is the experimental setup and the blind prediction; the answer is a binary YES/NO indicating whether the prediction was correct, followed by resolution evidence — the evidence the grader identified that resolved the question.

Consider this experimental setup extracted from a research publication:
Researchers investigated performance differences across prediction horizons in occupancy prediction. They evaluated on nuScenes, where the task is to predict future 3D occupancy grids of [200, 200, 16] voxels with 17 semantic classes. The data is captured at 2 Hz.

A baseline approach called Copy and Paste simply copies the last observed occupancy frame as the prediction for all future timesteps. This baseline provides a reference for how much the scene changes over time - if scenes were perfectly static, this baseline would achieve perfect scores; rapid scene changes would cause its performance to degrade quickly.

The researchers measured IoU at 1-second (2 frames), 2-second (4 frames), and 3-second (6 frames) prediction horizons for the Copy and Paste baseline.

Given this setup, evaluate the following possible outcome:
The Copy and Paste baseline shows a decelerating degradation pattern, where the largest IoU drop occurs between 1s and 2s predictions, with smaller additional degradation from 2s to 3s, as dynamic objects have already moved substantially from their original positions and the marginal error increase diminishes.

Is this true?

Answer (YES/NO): YES